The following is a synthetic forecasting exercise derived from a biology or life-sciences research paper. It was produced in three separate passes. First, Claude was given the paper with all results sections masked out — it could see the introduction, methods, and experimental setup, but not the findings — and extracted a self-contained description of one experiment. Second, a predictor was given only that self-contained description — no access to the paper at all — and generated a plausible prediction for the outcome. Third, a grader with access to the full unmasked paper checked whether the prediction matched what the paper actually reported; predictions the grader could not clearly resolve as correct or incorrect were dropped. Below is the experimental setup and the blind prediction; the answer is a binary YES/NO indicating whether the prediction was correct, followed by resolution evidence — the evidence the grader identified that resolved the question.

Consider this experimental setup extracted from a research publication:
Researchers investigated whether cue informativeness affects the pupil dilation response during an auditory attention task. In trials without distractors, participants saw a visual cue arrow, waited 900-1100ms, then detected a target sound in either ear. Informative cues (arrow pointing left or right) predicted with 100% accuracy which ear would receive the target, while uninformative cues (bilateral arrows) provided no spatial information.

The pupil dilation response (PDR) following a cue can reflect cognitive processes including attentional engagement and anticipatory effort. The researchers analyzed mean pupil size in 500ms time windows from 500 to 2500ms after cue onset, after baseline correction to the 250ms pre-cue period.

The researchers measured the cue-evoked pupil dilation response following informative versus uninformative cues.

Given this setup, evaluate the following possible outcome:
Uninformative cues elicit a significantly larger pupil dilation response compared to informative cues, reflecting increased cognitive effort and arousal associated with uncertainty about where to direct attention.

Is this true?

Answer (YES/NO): NO